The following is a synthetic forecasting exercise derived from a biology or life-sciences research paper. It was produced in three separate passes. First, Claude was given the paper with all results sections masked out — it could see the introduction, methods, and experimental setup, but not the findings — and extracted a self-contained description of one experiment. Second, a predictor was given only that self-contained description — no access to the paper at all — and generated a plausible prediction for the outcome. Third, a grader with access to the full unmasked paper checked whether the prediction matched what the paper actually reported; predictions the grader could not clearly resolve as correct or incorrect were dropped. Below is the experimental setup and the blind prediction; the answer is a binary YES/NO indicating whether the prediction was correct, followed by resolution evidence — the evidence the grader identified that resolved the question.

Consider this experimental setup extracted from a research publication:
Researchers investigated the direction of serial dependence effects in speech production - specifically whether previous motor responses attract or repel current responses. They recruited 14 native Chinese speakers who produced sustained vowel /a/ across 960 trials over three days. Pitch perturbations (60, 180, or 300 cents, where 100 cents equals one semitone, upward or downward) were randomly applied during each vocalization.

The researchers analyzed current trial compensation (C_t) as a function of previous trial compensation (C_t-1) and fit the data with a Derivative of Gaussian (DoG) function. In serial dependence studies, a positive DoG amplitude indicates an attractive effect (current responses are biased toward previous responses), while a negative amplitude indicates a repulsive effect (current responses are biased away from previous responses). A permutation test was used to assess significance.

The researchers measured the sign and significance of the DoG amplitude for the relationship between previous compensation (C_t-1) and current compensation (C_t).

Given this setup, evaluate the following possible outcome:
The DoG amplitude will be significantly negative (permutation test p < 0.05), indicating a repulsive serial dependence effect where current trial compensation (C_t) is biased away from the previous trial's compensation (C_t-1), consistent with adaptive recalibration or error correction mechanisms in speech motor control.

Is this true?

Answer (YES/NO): NO